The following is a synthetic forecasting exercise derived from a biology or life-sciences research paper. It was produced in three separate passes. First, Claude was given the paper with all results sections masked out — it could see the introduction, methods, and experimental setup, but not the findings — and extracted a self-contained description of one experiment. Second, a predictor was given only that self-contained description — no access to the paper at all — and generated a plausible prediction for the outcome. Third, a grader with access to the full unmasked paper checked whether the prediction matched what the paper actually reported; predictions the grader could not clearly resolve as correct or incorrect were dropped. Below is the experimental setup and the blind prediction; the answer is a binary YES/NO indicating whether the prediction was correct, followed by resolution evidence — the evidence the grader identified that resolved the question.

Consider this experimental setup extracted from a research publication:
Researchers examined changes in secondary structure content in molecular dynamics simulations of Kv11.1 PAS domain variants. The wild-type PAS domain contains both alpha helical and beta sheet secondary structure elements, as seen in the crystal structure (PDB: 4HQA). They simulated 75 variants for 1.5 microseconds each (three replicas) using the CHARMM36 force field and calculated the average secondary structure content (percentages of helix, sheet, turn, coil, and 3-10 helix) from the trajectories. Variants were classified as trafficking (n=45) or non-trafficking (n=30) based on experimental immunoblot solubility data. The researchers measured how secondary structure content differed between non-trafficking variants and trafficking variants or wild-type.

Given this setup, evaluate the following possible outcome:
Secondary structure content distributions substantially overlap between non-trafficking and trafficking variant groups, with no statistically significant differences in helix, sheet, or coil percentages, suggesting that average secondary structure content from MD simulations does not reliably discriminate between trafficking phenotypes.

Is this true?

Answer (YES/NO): NO